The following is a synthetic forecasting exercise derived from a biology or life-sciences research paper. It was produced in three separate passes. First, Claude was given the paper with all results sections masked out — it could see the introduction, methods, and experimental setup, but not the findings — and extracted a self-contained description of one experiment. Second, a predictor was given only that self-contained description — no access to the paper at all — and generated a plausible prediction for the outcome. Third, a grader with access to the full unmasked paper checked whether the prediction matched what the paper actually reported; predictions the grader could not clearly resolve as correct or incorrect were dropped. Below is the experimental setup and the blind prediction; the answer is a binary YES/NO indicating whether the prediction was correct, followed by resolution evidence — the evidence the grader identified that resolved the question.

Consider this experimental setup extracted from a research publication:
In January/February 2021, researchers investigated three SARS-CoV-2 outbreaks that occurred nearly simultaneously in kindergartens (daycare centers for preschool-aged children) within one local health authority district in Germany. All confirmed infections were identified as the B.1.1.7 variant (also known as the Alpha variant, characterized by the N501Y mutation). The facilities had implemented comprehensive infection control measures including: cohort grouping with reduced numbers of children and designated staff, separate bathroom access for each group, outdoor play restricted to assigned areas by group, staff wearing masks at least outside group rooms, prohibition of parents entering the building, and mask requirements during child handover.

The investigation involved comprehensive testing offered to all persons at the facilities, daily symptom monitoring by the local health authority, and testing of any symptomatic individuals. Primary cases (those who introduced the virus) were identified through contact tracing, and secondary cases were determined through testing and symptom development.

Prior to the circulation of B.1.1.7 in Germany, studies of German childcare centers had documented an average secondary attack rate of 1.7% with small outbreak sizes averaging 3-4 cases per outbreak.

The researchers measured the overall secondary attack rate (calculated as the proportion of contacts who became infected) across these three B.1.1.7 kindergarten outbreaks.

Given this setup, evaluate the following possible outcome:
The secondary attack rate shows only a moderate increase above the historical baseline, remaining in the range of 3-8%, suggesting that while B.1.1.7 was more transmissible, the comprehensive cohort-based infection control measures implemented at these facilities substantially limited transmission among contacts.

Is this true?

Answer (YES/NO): NO